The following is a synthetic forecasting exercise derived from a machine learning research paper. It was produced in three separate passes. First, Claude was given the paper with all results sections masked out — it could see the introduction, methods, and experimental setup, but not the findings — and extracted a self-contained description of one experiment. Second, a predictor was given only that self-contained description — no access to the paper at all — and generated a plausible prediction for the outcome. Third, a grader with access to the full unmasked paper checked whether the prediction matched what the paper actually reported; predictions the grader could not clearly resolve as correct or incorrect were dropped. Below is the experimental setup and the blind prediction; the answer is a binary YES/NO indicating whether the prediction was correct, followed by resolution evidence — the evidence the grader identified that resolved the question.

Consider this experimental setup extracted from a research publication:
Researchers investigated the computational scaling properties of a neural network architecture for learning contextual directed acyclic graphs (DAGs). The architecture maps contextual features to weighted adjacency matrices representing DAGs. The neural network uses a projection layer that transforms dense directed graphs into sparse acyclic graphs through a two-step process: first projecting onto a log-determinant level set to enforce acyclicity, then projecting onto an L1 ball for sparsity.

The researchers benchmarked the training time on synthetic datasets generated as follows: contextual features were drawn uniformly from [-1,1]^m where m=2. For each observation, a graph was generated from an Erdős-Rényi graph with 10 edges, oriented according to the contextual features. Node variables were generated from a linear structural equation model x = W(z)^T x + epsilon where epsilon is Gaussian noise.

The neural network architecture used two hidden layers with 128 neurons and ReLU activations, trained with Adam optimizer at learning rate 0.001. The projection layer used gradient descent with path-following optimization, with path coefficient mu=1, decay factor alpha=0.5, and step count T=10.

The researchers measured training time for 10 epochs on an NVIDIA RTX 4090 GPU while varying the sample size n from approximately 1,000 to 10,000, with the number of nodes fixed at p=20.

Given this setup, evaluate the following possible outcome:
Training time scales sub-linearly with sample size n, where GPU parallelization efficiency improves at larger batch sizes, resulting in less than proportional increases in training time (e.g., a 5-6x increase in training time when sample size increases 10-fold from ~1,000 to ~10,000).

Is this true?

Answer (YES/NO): NO